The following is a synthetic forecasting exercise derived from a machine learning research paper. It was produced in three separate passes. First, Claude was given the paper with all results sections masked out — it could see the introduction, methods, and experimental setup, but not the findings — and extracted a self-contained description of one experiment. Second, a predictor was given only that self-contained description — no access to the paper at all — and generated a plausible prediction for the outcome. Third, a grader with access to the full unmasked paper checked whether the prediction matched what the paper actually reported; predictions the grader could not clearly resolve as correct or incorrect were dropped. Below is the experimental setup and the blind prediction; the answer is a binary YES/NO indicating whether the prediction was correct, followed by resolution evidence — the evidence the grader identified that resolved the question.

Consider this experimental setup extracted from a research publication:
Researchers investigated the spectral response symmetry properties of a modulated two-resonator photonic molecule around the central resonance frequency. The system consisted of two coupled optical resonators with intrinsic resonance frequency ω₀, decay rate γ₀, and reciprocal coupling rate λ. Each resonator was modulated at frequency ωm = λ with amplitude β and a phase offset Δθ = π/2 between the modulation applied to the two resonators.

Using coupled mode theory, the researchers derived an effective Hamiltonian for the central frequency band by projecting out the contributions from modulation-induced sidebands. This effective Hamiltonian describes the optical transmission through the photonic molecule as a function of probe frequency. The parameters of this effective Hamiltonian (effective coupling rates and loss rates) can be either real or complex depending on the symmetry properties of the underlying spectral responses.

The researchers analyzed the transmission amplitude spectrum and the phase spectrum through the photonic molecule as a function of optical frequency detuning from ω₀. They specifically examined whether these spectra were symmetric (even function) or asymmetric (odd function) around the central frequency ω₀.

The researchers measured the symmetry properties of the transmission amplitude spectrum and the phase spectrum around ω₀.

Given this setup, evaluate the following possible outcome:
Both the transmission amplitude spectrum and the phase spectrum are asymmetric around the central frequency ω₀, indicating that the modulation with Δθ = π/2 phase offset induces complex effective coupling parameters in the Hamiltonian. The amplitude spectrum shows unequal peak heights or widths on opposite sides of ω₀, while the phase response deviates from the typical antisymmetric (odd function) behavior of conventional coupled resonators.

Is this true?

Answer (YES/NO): NO